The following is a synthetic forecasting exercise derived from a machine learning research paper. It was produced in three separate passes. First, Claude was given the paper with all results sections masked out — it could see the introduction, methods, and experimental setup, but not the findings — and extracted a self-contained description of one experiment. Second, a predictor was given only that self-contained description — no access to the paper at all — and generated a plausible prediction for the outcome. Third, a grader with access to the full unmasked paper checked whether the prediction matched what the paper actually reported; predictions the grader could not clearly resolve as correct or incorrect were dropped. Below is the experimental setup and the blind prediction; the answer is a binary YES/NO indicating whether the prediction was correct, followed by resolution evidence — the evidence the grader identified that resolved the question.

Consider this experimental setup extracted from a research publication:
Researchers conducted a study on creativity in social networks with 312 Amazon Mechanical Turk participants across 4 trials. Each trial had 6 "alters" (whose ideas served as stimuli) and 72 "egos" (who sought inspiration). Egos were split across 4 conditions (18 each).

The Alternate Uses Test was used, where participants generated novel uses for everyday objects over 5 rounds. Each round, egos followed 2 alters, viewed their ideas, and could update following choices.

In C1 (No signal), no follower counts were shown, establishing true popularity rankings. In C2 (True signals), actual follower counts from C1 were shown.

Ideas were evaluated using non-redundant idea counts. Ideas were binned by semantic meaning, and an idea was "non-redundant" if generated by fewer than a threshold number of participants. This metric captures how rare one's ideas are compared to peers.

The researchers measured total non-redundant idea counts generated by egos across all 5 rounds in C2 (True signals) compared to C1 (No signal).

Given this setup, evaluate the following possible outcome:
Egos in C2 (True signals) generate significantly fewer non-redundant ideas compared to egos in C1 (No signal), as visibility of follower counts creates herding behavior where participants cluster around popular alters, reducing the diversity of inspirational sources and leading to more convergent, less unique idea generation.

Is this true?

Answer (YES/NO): NO